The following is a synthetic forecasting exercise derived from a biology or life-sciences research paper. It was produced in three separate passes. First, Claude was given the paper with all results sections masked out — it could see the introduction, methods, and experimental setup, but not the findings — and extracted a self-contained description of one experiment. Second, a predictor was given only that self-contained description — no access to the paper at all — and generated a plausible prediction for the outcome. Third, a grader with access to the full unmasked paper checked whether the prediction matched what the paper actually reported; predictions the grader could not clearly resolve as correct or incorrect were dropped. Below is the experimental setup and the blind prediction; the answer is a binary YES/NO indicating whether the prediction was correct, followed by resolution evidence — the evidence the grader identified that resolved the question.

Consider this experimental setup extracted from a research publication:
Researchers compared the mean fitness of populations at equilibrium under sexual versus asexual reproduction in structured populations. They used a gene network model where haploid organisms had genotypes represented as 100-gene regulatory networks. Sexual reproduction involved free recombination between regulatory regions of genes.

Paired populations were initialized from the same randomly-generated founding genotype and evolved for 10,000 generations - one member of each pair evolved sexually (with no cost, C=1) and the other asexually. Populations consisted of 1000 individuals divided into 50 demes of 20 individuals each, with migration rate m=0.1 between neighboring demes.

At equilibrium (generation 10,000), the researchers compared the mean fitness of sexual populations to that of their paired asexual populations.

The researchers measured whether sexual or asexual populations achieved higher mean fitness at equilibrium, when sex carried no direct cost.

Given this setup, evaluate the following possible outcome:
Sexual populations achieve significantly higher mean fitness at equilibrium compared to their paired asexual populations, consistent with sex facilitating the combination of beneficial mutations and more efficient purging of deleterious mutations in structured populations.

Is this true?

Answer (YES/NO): YES